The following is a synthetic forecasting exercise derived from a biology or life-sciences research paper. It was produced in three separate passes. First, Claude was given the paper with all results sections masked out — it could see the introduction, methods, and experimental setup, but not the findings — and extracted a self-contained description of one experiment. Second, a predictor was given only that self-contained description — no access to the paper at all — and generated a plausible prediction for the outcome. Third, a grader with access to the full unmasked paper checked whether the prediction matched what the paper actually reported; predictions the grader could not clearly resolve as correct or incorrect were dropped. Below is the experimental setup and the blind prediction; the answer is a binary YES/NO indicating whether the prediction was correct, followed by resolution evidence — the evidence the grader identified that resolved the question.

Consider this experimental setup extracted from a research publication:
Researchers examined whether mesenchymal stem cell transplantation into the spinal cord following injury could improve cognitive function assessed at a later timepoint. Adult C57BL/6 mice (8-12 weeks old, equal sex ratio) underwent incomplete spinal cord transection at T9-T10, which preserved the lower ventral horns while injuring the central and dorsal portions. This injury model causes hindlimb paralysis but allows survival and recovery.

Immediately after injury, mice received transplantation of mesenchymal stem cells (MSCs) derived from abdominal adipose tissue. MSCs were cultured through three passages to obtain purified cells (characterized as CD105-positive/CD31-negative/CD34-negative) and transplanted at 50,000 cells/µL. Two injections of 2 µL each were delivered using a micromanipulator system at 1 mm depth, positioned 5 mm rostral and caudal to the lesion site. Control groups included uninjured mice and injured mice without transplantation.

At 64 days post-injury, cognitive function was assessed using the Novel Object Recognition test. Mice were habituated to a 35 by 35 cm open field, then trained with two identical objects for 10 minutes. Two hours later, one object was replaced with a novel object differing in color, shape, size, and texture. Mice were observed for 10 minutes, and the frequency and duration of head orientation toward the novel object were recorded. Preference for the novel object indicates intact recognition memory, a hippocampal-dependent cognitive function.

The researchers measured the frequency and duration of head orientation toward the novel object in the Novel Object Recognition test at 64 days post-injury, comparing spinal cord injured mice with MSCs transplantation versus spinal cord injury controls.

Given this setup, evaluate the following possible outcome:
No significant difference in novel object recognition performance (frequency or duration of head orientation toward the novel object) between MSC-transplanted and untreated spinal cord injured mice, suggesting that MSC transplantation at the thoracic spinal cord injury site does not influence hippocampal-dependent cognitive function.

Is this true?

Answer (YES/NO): NO